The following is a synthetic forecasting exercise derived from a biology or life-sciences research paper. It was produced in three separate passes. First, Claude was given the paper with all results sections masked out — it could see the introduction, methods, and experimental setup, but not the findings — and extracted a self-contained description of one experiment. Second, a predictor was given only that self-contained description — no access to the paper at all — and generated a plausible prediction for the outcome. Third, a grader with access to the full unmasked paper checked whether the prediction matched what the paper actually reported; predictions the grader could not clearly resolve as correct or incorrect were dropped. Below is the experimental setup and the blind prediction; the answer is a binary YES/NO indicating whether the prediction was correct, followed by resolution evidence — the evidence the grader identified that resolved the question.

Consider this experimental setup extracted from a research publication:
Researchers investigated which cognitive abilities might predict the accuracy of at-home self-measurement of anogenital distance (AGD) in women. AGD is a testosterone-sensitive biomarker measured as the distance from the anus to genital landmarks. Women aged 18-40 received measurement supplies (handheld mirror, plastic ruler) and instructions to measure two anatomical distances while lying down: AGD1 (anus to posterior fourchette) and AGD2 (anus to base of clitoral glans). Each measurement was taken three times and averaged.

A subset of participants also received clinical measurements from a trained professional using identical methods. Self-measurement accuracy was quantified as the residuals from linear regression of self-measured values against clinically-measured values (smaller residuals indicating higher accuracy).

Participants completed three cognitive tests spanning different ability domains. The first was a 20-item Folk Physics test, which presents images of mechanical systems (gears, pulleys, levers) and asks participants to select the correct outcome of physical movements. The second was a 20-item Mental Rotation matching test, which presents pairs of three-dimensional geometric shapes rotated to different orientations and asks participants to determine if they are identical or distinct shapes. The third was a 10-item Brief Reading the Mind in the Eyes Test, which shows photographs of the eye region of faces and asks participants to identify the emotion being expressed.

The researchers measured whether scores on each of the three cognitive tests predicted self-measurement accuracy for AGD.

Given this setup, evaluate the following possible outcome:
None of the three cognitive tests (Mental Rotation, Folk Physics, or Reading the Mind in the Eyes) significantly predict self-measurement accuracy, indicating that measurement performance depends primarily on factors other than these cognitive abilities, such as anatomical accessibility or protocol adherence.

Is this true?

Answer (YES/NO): NO